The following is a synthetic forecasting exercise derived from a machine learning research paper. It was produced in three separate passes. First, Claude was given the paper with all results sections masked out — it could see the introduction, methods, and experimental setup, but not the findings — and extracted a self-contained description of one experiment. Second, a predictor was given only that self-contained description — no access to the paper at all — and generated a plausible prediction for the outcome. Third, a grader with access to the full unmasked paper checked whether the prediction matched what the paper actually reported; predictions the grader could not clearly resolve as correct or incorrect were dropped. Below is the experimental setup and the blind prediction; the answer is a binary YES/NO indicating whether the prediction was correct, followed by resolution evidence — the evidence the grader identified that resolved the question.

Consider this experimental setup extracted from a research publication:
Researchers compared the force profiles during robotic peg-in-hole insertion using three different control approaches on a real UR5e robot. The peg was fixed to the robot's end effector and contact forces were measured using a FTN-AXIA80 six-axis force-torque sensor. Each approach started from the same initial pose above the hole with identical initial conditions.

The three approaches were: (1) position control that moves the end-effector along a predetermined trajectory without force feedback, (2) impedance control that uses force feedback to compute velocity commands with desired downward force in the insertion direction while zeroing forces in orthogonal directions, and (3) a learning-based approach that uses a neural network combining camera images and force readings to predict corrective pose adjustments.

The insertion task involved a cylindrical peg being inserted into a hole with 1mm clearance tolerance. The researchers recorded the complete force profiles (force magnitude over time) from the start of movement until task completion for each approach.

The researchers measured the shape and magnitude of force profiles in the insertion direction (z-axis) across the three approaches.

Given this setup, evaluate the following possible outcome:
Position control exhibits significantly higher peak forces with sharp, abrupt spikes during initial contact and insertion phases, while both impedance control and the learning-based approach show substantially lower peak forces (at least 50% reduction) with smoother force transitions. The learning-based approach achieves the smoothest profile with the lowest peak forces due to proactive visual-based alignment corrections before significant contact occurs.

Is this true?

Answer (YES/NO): NO